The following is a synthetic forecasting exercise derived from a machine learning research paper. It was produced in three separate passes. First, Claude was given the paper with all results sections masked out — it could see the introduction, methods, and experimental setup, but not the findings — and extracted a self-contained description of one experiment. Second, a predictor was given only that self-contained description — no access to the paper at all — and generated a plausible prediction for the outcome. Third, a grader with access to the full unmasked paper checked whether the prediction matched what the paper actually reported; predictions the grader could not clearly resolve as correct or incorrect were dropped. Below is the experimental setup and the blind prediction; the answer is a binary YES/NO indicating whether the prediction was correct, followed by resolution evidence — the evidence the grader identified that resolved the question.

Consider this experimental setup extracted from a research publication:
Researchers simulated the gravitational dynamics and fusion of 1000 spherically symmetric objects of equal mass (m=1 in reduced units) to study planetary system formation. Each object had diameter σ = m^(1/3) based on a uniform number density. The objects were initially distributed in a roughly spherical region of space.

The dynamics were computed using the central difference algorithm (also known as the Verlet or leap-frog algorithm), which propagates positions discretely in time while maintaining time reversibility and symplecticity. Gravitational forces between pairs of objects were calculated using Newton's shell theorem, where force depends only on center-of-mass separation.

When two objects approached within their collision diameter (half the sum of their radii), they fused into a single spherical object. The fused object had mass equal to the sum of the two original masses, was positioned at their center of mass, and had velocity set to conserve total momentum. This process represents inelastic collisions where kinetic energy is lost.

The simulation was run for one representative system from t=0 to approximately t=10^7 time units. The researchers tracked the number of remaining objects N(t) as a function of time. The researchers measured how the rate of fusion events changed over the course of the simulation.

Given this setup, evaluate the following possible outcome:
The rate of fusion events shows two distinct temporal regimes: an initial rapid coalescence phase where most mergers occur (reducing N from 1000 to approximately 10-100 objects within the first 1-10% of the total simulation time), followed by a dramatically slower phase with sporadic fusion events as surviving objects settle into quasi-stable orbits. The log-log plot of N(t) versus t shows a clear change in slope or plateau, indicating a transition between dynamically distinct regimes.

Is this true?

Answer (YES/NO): NO